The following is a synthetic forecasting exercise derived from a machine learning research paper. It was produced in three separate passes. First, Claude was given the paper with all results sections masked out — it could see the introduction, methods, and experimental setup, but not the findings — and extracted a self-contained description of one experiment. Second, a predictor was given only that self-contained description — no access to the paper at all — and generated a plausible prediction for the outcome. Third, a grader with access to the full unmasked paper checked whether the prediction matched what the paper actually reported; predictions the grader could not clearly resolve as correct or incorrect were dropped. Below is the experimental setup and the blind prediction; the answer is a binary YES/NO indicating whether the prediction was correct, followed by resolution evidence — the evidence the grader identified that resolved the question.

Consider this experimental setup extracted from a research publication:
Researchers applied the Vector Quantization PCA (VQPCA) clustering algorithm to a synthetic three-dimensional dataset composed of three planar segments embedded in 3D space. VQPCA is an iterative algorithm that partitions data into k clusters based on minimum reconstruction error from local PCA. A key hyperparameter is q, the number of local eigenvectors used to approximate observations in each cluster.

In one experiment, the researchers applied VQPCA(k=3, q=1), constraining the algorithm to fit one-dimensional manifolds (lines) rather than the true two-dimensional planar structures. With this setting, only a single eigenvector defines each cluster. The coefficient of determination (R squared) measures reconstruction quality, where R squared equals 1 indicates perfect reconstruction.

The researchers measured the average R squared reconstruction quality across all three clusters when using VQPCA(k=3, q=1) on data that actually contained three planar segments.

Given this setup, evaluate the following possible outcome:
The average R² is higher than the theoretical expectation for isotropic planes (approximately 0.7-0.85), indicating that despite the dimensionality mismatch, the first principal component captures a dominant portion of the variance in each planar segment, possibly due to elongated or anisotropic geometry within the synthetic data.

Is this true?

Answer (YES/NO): NO